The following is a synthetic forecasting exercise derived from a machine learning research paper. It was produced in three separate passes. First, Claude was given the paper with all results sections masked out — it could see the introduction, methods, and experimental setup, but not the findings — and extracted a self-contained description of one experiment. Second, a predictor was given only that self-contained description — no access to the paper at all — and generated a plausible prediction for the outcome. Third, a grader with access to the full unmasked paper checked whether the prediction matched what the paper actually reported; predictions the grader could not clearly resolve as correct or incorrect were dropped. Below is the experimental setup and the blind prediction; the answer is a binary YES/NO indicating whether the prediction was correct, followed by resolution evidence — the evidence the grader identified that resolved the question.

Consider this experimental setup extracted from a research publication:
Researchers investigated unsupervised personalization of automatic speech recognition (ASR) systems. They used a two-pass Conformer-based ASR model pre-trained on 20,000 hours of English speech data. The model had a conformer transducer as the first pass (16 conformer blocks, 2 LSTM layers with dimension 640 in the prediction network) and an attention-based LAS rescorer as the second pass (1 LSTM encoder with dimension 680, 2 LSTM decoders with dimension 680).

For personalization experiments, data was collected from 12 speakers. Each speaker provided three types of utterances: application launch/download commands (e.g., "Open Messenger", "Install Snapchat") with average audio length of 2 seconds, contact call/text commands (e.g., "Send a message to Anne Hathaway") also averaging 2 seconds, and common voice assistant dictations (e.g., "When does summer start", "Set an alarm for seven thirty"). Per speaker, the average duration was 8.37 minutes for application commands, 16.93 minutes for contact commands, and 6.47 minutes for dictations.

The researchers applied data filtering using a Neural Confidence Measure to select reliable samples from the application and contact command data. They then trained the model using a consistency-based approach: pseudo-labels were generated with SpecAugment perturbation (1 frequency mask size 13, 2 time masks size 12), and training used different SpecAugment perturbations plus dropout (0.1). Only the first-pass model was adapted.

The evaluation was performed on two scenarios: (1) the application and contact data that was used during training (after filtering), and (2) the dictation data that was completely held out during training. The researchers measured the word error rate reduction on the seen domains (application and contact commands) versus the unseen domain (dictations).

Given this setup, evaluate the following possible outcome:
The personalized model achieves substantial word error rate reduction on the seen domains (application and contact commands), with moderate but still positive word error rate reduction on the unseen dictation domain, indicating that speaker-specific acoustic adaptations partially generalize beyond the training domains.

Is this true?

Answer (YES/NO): YES